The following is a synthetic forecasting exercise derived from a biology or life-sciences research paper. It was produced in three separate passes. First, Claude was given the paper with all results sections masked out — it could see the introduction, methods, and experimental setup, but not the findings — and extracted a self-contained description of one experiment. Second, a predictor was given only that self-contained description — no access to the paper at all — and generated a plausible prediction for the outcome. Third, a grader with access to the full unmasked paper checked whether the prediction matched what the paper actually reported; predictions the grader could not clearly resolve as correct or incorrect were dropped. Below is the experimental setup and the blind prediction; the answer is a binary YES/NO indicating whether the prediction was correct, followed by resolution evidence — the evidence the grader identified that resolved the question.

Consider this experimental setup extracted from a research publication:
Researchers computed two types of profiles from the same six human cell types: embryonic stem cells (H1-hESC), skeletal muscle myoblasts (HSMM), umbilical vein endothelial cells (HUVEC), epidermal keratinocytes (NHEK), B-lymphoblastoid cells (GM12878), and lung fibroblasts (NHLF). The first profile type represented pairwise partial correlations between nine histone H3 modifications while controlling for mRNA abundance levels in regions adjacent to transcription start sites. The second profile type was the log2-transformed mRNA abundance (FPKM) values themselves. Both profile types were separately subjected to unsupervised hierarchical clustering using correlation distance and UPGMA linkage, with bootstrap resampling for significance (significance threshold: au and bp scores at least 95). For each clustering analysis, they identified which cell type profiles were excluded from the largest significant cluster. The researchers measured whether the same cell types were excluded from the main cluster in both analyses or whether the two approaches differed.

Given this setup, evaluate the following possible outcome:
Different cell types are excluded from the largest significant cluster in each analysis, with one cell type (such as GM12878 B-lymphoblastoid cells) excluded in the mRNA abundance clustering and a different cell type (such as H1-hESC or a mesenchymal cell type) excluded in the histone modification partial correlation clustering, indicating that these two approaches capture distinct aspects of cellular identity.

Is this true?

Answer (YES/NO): NO